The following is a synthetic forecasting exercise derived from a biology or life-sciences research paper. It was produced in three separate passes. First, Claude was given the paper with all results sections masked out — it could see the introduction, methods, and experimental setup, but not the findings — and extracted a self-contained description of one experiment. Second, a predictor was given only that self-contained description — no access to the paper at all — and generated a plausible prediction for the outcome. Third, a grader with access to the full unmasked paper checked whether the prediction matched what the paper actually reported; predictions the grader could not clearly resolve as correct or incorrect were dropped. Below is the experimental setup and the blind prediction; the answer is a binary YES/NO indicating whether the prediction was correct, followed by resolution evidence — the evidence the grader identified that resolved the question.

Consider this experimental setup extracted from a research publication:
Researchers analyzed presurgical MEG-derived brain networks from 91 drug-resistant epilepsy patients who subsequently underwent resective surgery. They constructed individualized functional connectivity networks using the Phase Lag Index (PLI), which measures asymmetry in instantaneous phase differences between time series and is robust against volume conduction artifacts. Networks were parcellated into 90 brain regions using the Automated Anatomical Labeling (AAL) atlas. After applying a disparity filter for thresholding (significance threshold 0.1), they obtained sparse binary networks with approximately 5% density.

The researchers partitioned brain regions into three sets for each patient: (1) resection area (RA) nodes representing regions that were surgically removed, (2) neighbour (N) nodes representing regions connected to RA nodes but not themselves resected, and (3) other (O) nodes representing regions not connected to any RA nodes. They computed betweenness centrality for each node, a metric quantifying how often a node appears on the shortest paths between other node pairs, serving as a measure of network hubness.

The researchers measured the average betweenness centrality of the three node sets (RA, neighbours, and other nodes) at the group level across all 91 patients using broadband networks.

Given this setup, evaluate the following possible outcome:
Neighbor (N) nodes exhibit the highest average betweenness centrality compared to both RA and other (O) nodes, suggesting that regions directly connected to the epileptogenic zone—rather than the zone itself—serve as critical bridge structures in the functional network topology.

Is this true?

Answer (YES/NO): YES